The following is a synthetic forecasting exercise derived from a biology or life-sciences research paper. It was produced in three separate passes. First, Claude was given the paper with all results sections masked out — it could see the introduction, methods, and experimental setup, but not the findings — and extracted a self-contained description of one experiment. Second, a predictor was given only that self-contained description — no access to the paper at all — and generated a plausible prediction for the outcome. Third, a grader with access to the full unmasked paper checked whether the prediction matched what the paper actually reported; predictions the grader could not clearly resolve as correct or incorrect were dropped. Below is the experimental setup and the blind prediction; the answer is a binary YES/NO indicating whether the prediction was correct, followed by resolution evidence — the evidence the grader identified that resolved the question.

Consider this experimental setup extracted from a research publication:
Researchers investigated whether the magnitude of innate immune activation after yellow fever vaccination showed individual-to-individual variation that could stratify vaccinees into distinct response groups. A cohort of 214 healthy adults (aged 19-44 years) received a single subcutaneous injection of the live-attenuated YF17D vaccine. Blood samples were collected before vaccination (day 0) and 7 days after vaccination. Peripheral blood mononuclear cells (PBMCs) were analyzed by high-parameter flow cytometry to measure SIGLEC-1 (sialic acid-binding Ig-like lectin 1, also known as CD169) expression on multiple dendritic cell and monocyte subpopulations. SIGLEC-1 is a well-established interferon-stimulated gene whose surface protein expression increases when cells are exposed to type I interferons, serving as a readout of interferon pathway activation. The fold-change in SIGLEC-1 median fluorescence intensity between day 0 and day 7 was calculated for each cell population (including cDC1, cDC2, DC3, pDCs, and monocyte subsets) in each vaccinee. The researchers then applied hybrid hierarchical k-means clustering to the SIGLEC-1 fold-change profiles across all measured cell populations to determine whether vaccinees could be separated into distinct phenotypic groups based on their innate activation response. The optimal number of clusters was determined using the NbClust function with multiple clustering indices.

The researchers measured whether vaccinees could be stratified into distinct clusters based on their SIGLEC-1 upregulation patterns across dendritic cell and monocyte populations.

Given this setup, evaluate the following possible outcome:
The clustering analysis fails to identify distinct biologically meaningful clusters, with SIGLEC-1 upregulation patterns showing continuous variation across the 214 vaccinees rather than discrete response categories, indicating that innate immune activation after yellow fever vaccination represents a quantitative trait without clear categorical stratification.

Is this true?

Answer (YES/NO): NO